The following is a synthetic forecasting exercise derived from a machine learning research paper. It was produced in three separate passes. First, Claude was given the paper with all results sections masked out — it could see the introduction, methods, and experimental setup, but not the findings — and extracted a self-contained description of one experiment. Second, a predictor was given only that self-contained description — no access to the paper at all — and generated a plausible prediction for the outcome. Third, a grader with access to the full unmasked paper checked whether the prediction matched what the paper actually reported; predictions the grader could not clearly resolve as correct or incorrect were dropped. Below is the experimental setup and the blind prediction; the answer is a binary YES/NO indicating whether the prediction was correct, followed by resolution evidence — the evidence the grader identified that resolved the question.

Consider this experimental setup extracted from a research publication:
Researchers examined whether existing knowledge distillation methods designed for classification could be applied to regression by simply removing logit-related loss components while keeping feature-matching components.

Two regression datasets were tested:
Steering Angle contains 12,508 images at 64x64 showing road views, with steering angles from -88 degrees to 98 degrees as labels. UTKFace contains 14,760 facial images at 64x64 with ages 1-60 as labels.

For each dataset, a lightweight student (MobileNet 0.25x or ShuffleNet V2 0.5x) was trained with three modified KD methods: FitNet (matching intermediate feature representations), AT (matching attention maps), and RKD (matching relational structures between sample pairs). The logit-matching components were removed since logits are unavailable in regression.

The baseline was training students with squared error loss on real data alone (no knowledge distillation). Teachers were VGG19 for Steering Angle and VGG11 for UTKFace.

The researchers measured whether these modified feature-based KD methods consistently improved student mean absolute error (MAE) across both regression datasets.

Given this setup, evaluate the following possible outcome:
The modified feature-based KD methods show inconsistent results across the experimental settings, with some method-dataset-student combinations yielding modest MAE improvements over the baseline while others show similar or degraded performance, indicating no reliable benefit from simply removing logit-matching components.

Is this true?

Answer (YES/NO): YES